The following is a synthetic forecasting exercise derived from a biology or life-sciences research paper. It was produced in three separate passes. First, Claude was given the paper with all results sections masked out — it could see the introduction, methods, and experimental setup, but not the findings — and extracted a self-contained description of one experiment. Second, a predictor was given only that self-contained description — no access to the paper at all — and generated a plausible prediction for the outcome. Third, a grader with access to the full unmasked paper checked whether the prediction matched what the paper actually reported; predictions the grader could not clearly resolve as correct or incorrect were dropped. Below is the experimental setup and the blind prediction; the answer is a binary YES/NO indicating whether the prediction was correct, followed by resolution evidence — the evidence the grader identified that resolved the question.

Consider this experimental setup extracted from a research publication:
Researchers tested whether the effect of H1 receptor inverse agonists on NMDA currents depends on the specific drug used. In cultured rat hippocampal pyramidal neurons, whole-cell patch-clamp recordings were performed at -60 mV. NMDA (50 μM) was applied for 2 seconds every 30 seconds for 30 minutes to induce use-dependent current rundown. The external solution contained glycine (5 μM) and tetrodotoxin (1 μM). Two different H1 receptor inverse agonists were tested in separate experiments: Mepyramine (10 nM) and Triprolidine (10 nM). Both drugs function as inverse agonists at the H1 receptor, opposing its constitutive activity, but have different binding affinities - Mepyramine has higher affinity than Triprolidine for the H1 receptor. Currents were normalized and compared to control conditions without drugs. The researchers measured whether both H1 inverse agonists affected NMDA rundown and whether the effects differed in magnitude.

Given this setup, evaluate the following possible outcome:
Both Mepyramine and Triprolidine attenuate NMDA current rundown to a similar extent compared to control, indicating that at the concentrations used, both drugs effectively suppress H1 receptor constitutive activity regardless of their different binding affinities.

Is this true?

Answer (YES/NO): NO